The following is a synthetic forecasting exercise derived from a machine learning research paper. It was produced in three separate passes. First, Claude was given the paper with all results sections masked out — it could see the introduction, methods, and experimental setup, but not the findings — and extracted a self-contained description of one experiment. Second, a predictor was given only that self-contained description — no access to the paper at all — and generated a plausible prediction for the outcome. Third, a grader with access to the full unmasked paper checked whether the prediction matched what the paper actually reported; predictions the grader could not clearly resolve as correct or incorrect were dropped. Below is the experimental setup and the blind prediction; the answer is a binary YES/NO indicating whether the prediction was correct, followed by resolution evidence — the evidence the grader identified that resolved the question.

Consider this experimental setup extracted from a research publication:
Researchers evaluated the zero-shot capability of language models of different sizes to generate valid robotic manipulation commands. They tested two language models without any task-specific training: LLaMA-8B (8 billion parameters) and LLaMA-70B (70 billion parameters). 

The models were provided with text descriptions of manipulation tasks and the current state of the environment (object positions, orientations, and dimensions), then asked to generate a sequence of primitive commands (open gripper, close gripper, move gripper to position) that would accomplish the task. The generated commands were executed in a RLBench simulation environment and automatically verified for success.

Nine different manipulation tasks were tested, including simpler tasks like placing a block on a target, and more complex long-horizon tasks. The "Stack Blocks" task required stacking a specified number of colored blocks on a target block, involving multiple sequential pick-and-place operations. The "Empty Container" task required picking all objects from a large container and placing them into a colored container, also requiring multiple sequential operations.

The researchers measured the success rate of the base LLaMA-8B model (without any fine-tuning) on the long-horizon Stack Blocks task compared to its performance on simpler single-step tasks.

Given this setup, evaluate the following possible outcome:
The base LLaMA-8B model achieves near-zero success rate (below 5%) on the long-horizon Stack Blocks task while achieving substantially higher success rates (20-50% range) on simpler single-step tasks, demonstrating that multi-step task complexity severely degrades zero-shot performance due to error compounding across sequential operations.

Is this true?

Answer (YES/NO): YES